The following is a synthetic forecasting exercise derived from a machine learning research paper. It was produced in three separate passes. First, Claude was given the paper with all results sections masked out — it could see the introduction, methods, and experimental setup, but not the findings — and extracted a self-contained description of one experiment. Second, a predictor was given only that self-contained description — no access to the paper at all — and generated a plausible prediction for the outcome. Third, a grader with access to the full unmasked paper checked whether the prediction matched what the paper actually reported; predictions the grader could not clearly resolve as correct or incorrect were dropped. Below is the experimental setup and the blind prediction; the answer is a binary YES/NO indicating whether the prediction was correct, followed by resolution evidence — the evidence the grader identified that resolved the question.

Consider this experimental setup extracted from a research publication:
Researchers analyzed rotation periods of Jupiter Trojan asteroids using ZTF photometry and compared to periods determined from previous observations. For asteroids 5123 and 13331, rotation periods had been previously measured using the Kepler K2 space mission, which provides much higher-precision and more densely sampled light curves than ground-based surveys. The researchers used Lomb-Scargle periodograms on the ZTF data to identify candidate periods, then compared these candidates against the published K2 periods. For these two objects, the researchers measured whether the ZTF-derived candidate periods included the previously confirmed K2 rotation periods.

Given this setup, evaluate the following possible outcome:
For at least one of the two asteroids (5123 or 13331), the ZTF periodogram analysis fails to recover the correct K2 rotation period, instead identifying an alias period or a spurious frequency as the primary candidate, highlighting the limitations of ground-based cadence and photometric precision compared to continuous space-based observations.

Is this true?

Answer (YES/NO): NO